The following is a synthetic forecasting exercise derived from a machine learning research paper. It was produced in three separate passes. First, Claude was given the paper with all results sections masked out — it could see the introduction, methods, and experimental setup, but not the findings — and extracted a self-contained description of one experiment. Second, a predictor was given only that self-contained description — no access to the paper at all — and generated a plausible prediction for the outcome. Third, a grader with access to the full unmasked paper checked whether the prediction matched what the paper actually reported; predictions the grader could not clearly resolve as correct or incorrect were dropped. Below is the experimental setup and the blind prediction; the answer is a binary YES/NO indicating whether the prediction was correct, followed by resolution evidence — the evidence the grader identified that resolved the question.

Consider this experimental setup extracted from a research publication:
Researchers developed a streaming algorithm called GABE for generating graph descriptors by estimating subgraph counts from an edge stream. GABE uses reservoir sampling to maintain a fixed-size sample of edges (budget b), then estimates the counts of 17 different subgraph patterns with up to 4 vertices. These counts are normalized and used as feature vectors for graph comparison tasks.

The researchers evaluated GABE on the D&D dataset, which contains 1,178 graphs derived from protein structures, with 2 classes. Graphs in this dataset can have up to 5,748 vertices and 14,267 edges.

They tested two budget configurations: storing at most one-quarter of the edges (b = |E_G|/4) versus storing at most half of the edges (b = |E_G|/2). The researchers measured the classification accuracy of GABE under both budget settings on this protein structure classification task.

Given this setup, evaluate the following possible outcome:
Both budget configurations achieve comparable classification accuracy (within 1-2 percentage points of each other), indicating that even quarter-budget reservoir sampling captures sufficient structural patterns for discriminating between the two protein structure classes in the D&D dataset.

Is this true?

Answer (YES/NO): NO